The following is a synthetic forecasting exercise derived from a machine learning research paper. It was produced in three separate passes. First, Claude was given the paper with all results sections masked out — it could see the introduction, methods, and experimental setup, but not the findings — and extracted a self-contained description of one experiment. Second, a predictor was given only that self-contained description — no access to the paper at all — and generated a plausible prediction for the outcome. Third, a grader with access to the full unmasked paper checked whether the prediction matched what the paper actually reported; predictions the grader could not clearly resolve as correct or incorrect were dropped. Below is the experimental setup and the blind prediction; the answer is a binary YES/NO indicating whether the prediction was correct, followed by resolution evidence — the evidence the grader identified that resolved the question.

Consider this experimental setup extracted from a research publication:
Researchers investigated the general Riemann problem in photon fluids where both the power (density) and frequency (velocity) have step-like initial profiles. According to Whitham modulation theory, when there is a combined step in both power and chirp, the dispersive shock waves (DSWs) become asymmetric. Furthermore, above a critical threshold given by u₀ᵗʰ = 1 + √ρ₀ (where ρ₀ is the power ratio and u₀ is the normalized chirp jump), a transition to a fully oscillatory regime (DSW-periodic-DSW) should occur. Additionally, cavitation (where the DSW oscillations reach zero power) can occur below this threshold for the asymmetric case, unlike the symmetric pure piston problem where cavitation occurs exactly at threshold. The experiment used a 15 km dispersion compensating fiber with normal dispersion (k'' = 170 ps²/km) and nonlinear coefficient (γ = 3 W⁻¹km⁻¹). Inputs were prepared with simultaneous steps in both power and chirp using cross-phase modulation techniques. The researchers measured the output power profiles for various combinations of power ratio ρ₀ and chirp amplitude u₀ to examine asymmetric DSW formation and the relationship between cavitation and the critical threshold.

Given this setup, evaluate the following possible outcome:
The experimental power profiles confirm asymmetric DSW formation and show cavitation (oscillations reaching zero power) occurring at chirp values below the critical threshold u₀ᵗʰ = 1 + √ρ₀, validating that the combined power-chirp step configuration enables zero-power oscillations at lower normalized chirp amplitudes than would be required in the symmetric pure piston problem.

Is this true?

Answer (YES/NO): YES